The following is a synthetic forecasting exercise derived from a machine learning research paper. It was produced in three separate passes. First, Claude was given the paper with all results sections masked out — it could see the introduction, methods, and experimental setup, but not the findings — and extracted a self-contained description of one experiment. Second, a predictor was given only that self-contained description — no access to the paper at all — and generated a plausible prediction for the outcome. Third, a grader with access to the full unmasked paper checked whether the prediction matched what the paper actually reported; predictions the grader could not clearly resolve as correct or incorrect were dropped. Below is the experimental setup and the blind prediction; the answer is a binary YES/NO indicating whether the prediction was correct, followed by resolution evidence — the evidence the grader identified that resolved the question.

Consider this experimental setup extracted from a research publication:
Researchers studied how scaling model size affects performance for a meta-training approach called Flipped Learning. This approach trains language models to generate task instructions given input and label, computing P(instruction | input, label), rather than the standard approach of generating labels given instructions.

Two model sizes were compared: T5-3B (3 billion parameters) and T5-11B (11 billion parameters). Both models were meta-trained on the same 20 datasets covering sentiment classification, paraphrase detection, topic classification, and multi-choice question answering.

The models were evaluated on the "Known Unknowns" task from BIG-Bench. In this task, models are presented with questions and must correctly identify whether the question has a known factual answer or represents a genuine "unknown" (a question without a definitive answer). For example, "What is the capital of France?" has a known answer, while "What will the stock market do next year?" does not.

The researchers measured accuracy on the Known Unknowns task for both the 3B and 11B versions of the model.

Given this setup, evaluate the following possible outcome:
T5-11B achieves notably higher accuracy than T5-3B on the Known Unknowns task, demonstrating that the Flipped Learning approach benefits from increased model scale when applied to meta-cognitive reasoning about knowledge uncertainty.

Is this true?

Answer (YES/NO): YES